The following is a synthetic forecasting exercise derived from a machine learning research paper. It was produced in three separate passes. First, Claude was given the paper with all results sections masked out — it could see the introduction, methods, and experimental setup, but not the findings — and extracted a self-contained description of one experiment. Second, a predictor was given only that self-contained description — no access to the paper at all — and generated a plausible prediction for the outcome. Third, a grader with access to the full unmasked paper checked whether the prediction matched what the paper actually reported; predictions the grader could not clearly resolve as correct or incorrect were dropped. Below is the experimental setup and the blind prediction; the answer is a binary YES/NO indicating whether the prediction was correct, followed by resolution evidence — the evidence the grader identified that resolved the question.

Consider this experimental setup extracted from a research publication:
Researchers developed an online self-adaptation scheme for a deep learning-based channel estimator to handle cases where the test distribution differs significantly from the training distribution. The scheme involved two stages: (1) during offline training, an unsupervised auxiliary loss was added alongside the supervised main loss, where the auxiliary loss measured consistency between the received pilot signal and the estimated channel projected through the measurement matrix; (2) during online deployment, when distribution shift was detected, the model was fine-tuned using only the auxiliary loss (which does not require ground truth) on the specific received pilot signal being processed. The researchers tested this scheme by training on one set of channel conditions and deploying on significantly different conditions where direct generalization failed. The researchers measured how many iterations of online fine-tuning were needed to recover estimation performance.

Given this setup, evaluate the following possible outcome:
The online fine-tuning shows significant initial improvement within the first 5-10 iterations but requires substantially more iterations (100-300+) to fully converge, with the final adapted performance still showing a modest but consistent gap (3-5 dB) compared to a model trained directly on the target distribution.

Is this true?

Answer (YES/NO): NO